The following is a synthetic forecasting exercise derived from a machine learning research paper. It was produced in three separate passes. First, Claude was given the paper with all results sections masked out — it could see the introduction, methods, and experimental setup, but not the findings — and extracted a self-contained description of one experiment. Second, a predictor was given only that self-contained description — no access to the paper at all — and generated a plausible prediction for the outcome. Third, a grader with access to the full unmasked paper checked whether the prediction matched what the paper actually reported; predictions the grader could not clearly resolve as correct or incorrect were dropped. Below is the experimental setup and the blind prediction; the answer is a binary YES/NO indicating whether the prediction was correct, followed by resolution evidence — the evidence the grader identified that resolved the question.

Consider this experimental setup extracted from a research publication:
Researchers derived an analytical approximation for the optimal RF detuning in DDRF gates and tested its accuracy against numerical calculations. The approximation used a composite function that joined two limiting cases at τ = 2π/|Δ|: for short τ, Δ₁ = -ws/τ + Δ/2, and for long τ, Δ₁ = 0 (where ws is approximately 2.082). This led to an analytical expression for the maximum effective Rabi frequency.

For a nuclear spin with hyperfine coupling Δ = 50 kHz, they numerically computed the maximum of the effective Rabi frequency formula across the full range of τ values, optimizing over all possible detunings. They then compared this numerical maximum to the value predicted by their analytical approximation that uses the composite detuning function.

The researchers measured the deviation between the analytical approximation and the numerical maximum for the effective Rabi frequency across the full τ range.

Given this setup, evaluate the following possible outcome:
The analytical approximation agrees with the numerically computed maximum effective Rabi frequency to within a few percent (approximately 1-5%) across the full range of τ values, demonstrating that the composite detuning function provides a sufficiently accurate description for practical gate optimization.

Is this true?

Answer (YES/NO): YES